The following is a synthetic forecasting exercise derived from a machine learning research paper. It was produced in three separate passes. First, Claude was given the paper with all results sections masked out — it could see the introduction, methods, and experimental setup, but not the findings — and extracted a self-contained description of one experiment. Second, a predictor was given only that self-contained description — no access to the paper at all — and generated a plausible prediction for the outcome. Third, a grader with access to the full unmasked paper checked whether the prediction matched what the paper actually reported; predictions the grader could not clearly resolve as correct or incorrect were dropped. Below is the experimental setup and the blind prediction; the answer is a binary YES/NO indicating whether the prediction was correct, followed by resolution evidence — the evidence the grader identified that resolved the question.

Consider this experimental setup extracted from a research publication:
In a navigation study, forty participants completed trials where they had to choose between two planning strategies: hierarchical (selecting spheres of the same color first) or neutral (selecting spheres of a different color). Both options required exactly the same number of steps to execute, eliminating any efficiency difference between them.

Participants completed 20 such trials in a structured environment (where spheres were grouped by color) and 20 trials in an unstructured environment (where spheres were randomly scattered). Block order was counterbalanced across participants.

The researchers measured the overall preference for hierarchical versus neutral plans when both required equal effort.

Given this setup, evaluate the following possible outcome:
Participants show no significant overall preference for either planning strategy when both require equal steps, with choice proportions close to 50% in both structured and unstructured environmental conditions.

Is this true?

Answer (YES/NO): NO